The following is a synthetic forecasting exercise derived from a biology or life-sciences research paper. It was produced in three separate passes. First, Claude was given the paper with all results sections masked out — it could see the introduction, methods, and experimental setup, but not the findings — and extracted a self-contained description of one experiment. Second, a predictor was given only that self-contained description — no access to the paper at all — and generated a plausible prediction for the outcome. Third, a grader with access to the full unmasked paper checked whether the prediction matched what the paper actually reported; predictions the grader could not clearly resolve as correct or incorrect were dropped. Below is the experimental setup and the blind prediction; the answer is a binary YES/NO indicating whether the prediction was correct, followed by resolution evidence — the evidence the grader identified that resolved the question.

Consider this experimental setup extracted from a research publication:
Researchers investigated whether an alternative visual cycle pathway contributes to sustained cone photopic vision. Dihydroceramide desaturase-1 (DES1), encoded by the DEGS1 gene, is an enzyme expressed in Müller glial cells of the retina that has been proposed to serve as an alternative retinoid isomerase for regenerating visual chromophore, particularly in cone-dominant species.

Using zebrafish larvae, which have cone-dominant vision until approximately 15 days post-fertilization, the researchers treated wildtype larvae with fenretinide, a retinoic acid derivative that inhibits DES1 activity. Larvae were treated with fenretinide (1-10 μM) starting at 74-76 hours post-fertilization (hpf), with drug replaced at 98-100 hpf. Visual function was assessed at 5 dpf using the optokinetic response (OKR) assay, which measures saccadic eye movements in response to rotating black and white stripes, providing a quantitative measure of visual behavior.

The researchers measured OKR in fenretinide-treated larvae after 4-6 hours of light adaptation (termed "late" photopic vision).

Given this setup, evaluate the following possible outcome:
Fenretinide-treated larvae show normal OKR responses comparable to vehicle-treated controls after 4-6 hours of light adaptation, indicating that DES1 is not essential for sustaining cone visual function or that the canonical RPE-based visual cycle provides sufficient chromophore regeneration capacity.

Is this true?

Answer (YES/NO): NO